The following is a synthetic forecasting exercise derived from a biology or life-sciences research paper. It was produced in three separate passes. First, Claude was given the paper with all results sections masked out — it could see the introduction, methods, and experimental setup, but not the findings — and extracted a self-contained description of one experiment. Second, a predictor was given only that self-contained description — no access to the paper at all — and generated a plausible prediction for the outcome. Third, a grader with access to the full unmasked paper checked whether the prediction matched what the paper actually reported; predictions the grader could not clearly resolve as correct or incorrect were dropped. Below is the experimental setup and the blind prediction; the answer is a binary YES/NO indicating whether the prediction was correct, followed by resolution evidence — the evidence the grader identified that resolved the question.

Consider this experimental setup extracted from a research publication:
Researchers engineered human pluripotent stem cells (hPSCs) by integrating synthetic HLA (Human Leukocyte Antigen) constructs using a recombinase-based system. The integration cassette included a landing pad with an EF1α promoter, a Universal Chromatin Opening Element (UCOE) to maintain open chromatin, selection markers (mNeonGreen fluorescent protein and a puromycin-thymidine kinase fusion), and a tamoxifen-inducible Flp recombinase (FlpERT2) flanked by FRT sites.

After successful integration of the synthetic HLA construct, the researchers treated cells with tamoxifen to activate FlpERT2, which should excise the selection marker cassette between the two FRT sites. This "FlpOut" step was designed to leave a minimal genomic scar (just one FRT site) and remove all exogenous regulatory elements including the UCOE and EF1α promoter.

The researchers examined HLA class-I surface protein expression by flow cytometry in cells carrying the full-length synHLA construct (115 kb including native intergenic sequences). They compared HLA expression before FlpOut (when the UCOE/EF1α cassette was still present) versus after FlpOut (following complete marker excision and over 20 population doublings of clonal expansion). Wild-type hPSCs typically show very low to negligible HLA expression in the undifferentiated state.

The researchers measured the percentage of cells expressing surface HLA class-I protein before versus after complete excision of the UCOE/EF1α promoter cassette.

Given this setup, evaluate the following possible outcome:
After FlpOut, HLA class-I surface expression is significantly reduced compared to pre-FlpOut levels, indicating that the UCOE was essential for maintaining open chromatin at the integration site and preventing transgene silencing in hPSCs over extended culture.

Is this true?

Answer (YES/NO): NO